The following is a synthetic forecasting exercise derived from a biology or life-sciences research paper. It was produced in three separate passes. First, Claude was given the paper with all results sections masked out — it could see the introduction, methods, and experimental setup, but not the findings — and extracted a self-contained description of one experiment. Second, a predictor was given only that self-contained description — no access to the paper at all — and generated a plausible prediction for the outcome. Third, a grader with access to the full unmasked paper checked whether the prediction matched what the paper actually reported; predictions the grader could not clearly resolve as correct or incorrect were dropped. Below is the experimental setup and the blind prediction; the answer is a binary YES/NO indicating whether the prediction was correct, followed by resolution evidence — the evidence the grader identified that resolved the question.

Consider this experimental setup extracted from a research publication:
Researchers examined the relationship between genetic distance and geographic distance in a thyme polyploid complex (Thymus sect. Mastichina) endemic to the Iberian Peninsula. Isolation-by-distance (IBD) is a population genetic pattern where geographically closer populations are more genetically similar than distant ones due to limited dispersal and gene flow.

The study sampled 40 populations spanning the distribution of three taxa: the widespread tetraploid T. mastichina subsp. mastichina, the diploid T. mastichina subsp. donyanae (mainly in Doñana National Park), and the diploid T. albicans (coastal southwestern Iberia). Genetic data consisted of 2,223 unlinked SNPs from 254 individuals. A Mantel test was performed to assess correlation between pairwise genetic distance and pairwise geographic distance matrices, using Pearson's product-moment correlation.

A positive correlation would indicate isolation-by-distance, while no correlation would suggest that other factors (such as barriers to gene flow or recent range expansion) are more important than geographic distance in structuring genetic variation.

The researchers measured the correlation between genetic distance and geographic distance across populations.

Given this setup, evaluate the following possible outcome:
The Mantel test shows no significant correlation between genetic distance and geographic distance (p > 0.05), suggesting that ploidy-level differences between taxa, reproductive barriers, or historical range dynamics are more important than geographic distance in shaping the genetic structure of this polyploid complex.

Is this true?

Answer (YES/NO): NO